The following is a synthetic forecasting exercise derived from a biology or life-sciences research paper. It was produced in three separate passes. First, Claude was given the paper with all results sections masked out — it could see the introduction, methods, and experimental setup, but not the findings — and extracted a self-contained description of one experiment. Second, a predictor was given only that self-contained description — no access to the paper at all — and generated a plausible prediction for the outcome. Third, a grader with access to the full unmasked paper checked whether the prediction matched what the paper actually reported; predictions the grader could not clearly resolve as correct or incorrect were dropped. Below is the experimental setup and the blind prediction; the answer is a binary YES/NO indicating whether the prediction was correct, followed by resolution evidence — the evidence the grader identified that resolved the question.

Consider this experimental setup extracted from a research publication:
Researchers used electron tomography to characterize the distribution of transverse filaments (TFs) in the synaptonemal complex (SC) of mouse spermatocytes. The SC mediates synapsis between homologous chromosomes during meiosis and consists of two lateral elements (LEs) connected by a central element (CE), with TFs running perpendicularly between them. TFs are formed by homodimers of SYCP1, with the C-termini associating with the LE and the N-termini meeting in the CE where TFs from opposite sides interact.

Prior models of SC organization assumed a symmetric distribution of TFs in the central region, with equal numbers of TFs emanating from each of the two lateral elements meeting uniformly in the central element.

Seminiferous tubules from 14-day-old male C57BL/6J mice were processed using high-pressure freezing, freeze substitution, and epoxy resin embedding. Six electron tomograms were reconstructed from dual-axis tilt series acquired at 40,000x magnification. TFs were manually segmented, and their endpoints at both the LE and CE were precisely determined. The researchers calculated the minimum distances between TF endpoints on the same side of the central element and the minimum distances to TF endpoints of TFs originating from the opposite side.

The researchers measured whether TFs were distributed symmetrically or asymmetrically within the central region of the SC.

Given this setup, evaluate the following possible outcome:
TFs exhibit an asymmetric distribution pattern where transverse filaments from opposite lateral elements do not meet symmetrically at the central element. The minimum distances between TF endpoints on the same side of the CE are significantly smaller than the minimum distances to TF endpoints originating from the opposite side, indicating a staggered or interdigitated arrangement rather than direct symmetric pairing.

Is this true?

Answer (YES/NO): NO